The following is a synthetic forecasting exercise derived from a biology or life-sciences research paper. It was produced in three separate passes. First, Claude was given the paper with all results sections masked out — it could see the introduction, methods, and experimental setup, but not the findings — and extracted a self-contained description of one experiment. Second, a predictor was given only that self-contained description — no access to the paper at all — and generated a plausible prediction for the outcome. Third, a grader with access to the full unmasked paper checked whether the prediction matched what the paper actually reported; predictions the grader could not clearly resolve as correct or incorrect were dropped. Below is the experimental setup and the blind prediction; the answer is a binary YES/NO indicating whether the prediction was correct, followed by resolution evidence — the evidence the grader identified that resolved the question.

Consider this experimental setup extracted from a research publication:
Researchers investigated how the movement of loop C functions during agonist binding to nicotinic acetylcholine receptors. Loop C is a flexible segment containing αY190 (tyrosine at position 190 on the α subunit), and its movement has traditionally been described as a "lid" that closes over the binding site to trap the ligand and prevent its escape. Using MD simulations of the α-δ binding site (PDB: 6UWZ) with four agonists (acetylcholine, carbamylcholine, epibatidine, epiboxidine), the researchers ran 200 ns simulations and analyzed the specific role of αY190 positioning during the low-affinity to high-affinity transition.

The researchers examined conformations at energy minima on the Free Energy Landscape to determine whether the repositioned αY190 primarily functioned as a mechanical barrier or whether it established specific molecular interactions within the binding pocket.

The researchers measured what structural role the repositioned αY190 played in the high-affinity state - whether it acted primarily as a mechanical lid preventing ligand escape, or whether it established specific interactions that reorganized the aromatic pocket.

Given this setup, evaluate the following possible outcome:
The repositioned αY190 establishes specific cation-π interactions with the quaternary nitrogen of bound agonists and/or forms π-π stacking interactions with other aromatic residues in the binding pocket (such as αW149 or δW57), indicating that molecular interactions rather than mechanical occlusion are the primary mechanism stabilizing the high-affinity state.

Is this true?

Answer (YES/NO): YES